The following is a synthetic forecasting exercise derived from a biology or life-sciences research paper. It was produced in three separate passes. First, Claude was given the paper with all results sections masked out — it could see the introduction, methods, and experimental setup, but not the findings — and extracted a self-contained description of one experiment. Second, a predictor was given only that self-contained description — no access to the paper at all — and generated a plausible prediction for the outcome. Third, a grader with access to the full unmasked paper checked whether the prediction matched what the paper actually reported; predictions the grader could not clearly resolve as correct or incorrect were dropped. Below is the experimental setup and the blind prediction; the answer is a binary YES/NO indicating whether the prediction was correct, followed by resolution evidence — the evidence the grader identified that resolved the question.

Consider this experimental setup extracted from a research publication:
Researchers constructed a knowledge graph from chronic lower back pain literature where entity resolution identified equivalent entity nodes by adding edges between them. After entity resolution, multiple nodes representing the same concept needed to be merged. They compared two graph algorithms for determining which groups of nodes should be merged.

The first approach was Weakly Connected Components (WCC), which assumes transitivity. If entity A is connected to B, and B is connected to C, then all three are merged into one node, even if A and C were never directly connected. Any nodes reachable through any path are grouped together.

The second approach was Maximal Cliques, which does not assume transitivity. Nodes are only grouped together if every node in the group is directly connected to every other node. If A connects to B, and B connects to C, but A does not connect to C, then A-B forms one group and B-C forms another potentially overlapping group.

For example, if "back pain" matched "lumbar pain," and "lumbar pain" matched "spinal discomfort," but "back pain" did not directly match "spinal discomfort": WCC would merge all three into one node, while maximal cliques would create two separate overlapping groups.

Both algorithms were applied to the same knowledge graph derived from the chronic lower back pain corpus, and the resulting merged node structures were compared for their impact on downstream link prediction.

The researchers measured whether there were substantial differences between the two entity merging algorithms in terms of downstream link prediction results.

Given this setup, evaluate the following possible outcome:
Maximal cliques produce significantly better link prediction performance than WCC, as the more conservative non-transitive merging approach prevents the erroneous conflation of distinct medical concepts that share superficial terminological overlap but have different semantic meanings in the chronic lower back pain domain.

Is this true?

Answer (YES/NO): NO